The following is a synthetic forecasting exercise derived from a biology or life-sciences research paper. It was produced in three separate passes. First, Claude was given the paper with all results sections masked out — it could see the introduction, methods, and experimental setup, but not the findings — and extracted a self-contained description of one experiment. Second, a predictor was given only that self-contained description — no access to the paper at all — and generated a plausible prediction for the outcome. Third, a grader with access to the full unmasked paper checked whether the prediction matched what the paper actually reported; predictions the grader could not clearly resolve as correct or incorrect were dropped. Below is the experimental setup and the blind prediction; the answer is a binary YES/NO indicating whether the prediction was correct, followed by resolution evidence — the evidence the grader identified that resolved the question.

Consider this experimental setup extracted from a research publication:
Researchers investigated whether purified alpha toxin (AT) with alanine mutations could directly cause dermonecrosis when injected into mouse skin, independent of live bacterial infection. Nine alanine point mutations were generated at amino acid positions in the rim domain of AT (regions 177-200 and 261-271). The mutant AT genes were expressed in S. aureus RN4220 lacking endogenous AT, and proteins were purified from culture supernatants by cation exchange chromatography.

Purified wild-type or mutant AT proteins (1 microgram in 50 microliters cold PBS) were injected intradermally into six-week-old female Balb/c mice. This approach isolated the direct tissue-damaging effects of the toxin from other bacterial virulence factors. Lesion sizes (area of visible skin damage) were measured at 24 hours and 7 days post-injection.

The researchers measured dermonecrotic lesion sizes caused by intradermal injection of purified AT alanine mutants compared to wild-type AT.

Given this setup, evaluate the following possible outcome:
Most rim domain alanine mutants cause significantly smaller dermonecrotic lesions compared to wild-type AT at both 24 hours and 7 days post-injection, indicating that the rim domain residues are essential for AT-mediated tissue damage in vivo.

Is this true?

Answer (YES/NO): NO